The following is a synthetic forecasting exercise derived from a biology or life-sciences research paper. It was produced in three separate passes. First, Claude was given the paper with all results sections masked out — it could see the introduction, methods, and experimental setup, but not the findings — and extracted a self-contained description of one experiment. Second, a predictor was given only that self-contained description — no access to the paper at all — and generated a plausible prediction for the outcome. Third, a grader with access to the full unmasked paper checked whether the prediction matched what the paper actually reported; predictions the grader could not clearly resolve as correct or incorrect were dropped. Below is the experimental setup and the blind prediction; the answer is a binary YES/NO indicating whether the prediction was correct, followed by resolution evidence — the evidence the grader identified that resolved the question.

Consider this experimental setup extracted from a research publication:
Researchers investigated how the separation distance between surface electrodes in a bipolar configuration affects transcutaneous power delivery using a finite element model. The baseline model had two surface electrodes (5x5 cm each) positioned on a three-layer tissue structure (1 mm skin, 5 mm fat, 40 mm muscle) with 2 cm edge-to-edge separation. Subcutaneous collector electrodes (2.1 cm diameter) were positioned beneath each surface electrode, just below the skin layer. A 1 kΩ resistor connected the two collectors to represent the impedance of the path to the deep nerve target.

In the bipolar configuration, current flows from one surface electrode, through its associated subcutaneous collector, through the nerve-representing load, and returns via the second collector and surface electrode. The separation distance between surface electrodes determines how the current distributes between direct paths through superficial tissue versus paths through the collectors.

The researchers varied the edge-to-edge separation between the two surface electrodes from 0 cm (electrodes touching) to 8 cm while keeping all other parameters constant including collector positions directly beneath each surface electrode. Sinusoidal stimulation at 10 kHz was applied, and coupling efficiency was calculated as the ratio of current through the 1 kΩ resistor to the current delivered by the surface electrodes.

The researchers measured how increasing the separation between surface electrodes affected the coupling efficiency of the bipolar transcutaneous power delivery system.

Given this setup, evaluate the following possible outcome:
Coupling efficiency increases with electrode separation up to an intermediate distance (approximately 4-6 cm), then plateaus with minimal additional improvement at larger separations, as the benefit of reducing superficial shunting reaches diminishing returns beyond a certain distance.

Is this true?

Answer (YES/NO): NO